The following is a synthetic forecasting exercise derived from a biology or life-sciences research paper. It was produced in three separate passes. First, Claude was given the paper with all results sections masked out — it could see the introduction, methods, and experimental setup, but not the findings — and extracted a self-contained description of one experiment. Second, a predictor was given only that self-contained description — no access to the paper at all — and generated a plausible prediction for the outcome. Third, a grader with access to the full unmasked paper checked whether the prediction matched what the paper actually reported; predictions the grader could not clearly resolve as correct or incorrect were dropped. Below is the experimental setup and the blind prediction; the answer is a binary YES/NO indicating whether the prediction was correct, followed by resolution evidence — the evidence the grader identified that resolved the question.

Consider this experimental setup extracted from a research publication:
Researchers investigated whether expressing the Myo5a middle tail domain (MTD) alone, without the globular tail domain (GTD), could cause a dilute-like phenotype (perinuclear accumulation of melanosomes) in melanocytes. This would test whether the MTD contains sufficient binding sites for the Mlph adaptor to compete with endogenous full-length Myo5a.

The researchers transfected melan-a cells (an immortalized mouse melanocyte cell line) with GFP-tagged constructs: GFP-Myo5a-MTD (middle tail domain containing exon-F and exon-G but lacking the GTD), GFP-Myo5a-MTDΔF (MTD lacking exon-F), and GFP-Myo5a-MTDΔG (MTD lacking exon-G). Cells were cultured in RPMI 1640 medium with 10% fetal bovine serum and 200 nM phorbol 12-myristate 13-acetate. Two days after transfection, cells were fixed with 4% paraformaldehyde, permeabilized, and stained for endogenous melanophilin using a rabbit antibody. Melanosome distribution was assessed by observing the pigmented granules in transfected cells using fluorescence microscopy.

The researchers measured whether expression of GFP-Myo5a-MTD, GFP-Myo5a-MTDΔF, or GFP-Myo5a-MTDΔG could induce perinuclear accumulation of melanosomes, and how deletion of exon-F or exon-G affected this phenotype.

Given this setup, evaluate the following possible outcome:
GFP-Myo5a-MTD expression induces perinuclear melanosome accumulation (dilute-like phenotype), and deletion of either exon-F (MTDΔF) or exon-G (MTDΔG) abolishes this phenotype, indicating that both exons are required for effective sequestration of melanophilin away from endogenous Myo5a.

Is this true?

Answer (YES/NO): NO